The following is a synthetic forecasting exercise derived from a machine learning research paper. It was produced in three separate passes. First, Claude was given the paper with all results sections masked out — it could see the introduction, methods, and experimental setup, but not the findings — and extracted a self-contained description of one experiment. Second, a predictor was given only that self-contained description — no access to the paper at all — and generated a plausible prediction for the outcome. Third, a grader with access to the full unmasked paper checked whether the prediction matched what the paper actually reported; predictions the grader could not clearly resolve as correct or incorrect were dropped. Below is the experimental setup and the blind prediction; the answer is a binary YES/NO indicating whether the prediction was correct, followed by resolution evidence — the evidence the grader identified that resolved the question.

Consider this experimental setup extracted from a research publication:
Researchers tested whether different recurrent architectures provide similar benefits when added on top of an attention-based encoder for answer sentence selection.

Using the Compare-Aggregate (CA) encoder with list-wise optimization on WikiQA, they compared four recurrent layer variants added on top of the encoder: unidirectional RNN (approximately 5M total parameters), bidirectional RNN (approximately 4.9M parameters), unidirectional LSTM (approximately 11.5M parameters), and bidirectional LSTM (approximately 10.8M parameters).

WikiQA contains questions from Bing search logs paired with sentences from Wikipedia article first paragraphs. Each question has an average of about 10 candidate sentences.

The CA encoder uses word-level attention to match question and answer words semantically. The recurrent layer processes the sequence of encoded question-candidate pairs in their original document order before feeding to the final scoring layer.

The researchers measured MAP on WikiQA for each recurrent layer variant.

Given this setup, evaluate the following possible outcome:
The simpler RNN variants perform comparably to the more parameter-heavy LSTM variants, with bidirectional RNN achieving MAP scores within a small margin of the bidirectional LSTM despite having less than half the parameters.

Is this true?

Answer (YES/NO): YES